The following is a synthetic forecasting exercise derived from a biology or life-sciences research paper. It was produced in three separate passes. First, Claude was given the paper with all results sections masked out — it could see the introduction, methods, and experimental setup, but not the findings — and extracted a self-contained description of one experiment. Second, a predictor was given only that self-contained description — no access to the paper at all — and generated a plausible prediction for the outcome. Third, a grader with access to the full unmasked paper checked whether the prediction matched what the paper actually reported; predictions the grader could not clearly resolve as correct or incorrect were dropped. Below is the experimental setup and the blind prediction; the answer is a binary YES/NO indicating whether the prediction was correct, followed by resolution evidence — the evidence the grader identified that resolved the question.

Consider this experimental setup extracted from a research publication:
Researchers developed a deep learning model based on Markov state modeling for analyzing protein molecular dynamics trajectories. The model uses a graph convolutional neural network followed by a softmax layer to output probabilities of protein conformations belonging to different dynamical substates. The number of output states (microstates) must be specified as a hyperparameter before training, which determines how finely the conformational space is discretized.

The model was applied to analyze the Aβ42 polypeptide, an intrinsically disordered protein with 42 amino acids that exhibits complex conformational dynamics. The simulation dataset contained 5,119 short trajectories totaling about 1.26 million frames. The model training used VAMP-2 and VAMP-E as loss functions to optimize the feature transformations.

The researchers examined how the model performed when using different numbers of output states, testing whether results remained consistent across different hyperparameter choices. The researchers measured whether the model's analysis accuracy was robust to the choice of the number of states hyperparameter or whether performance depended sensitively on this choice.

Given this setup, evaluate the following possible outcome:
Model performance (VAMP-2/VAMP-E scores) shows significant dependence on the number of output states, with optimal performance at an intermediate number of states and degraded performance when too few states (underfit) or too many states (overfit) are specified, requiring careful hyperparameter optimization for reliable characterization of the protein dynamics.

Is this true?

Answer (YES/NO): NO